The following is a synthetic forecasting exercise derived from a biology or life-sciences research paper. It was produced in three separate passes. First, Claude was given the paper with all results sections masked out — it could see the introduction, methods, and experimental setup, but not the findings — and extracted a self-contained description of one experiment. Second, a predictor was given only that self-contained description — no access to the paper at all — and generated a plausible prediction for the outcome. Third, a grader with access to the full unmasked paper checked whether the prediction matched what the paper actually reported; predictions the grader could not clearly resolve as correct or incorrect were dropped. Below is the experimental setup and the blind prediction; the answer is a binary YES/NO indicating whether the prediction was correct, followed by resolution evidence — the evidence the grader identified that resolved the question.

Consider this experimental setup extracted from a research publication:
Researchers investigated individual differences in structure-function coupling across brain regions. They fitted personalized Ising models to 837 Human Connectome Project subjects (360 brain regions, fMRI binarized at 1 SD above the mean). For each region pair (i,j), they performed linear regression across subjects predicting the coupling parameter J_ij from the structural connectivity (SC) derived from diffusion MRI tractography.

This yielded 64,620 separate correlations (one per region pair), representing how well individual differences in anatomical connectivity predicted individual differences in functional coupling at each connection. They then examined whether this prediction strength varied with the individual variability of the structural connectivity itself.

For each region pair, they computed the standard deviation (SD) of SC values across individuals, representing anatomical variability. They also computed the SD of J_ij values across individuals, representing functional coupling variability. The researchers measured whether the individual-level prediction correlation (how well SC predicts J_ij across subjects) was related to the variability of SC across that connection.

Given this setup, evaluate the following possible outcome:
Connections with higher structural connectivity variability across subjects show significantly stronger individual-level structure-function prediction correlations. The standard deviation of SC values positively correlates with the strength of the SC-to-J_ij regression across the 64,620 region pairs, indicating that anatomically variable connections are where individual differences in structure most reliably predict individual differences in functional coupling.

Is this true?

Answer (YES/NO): YES